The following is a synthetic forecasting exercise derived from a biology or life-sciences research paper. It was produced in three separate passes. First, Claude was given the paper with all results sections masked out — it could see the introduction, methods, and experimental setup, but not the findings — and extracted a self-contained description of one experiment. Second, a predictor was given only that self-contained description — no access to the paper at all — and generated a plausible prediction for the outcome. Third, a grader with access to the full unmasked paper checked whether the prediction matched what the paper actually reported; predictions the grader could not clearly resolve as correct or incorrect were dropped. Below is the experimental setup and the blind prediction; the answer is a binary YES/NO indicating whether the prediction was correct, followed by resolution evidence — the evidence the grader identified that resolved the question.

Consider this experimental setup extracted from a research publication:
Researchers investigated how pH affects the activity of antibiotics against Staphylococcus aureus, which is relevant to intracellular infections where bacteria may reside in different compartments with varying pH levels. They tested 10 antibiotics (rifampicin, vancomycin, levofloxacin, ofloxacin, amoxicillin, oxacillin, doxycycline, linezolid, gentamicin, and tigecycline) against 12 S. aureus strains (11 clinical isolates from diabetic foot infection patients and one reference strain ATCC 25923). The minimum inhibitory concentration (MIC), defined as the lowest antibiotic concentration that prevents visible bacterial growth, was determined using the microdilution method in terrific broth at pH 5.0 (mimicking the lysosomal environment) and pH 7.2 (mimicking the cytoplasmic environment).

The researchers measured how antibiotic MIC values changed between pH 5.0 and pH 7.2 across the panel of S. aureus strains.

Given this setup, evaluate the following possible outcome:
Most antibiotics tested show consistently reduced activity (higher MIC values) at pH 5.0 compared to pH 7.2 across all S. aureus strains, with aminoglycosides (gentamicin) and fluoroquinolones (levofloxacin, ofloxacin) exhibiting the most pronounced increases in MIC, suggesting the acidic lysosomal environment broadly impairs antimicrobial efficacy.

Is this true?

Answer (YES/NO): NO